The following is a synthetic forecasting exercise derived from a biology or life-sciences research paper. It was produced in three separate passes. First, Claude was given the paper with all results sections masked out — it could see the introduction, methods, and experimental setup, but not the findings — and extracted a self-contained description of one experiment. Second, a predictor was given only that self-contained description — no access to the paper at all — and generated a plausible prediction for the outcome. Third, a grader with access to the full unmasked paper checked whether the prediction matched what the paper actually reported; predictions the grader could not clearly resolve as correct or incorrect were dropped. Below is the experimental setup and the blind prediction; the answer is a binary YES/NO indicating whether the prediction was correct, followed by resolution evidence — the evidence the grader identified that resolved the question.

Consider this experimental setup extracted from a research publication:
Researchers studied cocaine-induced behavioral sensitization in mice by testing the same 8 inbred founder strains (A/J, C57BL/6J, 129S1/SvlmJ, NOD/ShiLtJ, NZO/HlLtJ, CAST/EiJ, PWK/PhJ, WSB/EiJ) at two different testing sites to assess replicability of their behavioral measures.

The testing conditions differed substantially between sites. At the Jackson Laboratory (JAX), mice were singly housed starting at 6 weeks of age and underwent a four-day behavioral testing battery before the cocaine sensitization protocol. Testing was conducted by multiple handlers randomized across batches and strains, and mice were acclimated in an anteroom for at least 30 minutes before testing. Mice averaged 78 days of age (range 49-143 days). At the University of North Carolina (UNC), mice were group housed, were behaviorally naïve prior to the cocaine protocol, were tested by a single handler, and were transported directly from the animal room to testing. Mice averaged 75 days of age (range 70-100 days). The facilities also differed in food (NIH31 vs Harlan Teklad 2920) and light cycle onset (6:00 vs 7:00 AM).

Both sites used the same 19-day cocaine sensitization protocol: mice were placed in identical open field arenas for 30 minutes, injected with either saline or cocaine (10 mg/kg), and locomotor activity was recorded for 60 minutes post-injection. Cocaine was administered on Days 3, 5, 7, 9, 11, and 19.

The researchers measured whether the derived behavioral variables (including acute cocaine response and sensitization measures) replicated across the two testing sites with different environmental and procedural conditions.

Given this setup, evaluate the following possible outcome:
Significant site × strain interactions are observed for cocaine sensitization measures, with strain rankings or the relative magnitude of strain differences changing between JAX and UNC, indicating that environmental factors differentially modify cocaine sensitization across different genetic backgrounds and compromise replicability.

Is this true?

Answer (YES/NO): NO